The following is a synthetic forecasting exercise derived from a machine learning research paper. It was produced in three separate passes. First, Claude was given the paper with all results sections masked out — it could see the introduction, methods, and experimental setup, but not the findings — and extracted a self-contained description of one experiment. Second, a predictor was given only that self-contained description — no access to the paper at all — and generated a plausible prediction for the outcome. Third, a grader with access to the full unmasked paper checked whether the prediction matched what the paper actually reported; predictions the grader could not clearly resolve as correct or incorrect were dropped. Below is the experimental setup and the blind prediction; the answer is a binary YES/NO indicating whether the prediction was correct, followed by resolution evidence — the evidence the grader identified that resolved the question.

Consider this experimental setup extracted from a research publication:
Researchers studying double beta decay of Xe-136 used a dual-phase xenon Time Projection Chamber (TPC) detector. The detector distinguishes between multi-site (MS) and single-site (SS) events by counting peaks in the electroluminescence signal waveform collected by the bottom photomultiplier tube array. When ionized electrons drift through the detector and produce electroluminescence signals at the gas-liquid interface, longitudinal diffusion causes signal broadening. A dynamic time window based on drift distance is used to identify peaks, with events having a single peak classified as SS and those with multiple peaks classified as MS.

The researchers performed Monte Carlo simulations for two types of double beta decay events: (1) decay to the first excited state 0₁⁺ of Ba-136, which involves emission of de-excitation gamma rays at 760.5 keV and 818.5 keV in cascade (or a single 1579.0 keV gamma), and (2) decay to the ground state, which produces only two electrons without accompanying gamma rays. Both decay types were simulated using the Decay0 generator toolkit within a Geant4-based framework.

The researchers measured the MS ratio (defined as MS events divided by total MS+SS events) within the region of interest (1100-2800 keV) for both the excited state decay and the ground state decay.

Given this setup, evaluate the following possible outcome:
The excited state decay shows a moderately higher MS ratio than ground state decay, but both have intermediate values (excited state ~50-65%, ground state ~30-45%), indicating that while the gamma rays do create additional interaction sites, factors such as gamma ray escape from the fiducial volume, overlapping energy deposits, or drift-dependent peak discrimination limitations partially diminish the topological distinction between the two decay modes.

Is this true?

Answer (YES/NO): NO